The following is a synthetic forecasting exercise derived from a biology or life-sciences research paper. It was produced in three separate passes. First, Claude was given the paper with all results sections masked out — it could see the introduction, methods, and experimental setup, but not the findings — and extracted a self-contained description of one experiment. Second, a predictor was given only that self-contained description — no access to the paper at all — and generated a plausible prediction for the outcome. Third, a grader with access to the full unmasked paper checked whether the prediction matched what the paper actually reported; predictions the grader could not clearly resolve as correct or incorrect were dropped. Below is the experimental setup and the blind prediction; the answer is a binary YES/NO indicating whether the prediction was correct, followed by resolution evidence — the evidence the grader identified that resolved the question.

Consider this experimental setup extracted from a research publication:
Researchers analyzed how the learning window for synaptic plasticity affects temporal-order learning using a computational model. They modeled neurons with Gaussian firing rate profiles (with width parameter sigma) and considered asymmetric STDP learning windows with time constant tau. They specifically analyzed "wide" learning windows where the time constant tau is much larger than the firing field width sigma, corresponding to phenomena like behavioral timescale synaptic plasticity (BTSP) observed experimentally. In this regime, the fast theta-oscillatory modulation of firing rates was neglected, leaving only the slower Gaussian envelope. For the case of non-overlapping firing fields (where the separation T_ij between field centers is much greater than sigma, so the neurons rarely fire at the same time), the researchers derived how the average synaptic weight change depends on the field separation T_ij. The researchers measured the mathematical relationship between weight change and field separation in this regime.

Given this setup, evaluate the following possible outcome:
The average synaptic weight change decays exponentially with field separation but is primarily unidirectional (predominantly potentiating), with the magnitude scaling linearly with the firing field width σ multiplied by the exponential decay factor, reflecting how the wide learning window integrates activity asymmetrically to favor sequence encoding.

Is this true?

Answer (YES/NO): NO